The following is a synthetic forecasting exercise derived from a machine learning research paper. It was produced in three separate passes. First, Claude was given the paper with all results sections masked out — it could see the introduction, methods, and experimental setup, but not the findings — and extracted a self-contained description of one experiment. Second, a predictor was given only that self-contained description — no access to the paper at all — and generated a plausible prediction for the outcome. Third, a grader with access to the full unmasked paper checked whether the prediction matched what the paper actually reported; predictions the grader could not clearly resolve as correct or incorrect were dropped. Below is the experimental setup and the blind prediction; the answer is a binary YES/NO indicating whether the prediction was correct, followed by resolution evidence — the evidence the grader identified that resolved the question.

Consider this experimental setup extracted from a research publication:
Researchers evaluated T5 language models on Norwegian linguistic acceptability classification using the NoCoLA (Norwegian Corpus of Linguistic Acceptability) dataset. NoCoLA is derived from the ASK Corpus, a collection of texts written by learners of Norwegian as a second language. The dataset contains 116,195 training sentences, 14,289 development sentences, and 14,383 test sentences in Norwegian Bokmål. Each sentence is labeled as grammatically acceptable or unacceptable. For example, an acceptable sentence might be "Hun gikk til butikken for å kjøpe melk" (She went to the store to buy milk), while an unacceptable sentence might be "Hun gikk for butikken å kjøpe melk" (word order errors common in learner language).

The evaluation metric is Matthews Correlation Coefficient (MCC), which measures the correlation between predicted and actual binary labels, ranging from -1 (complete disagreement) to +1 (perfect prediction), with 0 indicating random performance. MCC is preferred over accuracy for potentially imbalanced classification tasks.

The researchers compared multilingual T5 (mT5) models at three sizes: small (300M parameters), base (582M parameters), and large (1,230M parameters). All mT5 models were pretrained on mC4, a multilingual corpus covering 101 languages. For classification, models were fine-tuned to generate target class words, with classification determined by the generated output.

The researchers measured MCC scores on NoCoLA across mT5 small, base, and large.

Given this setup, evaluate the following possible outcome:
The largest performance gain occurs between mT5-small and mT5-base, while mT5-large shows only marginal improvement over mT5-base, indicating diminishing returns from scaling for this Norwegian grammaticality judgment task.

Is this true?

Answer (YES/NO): NO